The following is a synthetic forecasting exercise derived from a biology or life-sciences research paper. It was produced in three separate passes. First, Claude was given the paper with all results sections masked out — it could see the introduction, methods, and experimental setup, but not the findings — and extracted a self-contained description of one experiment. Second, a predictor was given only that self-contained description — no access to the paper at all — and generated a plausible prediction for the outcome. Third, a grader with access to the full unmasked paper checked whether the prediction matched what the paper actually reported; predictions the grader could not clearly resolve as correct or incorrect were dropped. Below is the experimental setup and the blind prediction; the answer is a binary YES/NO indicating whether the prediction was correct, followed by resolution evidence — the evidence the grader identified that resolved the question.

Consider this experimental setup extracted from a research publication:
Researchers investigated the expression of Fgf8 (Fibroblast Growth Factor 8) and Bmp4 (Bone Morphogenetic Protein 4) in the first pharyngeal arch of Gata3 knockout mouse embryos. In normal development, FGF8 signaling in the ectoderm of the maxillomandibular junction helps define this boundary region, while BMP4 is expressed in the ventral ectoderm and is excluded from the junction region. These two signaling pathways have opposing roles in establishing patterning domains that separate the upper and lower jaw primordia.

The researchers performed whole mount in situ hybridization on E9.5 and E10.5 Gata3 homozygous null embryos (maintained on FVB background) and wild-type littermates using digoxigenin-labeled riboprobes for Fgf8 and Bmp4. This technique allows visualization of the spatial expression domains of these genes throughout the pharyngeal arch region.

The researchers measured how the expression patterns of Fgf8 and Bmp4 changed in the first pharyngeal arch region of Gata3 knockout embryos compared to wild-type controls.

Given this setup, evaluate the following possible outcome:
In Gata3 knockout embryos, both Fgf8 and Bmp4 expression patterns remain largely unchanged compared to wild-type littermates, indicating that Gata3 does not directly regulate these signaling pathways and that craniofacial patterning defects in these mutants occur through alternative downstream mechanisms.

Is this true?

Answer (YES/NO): NO